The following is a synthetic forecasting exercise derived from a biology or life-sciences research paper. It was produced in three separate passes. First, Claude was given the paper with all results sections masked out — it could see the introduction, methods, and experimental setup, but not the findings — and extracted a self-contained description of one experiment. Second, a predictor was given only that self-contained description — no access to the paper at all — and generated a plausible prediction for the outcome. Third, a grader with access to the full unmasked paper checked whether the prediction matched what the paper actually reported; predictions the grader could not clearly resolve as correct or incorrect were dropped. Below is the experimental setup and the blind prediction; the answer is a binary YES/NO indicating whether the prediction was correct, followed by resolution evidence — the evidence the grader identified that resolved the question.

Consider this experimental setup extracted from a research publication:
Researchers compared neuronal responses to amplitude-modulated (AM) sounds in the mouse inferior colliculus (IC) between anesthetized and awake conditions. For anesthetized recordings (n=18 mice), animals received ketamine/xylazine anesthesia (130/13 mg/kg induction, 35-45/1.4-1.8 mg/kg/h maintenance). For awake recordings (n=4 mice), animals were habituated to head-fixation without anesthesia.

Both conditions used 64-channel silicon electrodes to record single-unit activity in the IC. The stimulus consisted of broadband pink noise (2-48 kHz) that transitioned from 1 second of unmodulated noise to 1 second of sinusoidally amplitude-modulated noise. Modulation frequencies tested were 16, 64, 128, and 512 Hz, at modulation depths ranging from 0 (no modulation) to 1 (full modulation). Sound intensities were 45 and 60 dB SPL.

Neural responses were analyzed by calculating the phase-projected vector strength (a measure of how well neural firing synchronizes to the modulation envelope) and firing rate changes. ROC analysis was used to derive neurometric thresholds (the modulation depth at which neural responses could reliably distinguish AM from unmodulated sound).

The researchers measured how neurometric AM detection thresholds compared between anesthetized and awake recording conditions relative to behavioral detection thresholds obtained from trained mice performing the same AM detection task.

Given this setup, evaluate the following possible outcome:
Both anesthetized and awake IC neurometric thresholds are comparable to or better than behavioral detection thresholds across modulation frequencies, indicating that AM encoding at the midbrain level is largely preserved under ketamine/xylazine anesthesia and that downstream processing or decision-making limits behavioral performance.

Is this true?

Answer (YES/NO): NO